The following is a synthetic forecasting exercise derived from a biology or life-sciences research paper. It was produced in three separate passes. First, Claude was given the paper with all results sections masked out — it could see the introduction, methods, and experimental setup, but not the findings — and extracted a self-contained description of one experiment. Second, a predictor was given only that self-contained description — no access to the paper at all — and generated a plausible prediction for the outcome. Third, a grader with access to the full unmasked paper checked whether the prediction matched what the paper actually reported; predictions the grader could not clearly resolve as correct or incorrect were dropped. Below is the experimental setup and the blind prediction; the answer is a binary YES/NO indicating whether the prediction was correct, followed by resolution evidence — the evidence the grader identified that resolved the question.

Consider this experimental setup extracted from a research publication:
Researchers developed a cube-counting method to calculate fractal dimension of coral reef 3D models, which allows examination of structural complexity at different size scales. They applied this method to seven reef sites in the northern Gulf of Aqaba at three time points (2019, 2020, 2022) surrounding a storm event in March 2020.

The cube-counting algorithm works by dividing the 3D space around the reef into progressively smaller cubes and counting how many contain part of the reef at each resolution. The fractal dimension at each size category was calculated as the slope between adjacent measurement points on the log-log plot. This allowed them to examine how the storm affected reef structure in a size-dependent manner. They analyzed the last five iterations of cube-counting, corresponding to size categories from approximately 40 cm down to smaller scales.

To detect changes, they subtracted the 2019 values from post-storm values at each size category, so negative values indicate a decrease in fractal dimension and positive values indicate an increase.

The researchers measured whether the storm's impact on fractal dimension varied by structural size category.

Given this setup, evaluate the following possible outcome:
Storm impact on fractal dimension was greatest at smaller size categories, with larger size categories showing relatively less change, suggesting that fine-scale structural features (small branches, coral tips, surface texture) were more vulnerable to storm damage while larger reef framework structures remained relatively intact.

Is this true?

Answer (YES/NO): NO